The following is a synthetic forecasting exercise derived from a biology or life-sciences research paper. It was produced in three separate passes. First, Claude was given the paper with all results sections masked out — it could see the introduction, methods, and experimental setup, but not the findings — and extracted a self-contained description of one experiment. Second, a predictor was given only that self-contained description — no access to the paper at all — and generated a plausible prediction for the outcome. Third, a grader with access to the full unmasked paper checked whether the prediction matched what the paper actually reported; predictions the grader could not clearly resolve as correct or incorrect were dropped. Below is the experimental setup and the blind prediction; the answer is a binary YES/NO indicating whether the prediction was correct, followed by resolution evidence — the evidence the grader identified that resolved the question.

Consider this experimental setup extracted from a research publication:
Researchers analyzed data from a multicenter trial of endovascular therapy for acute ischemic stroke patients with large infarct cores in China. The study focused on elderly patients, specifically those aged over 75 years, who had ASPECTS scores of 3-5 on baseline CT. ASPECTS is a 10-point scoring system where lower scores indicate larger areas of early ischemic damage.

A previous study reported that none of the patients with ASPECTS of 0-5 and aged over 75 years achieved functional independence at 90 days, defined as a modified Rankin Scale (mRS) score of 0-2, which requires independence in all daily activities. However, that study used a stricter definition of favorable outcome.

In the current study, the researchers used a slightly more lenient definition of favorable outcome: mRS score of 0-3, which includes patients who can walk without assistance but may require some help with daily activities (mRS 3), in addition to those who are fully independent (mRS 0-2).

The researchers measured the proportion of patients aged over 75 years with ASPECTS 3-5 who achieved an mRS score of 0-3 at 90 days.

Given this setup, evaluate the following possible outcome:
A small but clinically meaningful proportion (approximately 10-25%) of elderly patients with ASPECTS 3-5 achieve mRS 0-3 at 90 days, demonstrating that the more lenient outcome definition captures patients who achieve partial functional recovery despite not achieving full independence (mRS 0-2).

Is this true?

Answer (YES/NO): NO